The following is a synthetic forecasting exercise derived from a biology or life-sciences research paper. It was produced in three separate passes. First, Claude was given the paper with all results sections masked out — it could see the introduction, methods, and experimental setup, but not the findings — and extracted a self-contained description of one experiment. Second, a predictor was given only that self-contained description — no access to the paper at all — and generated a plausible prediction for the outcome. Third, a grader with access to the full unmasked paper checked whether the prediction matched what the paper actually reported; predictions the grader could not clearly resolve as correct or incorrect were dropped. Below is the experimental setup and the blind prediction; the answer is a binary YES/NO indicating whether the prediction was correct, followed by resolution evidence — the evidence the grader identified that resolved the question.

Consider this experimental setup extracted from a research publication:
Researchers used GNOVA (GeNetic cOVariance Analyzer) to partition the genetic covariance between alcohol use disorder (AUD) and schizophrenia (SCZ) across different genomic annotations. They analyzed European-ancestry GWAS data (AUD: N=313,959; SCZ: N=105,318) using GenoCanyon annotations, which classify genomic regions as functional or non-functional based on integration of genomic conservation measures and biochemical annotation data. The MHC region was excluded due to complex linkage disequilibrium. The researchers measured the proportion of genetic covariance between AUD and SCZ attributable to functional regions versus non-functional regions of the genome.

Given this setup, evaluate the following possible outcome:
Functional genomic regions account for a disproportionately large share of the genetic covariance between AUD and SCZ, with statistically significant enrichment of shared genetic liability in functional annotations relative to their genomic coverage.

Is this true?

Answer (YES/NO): NO